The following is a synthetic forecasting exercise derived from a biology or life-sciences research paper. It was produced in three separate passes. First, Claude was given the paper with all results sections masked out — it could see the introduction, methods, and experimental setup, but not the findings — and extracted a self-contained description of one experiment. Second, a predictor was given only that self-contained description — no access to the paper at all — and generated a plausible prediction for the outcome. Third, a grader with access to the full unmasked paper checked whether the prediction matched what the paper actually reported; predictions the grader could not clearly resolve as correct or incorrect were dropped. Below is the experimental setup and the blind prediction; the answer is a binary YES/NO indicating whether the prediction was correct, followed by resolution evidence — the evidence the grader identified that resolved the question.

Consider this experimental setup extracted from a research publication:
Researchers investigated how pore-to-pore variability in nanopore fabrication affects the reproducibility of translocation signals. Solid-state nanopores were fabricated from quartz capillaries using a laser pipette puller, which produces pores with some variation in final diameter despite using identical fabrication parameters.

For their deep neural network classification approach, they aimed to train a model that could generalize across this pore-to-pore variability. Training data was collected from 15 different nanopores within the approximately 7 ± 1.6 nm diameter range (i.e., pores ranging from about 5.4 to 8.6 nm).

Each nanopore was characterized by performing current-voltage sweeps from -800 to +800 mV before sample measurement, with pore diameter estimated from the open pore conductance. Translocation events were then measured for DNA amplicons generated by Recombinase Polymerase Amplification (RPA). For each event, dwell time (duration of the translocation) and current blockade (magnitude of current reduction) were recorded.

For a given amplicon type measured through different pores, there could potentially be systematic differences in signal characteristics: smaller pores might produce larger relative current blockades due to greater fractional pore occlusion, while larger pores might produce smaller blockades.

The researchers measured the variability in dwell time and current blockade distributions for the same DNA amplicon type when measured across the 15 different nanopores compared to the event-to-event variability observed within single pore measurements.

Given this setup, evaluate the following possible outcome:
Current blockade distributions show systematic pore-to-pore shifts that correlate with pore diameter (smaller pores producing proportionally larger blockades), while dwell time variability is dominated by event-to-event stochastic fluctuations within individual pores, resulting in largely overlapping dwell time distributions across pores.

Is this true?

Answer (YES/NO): NO